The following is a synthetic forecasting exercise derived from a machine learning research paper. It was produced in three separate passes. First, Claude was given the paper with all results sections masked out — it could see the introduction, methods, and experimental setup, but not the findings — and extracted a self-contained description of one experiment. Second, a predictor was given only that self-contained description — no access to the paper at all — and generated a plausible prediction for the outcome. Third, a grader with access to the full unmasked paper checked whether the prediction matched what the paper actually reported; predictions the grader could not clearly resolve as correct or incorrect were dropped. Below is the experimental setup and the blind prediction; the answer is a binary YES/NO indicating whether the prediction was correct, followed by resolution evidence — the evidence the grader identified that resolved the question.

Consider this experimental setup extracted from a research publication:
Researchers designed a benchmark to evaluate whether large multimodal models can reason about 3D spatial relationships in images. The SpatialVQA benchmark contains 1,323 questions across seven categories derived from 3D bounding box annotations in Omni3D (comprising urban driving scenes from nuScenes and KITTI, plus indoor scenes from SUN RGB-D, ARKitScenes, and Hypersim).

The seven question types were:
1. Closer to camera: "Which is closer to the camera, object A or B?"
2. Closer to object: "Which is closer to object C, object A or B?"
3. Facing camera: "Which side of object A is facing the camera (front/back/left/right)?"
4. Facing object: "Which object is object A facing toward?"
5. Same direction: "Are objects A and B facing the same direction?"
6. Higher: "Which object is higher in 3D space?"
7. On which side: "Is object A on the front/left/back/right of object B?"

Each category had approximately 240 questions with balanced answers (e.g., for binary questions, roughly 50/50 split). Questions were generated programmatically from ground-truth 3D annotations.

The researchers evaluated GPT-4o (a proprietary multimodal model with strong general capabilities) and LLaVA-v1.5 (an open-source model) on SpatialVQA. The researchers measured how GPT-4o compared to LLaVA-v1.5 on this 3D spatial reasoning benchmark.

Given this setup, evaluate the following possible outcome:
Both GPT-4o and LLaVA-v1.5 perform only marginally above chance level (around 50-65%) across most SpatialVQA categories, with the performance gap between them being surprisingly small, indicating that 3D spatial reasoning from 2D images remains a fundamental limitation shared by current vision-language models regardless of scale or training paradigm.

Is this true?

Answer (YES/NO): NO